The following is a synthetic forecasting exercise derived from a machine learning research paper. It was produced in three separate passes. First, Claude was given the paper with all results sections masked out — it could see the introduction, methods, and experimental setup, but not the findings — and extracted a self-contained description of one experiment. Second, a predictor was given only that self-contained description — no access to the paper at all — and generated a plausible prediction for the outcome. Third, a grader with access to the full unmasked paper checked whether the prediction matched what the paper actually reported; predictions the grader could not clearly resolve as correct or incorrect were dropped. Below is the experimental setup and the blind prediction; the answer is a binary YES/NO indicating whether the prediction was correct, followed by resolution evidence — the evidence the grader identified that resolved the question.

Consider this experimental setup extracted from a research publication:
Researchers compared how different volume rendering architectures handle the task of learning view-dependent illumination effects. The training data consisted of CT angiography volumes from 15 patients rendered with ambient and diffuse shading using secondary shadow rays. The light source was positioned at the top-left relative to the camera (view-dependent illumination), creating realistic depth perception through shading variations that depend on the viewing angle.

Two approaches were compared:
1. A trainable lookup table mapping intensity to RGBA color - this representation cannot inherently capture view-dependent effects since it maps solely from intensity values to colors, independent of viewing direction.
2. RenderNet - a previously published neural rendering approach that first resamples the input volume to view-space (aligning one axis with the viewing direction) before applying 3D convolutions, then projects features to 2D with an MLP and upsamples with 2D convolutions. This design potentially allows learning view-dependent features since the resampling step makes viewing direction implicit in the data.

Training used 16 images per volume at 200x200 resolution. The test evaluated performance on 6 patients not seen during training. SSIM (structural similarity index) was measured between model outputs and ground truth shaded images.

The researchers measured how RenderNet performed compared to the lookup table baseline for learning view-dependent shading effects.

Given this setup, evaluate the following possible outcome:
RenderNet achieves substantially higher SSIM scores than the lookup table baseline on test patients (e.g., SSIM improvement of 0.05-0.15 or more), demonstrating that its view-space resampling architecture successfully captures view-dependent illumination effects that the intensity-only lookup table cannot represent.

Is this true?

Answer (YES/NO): NO